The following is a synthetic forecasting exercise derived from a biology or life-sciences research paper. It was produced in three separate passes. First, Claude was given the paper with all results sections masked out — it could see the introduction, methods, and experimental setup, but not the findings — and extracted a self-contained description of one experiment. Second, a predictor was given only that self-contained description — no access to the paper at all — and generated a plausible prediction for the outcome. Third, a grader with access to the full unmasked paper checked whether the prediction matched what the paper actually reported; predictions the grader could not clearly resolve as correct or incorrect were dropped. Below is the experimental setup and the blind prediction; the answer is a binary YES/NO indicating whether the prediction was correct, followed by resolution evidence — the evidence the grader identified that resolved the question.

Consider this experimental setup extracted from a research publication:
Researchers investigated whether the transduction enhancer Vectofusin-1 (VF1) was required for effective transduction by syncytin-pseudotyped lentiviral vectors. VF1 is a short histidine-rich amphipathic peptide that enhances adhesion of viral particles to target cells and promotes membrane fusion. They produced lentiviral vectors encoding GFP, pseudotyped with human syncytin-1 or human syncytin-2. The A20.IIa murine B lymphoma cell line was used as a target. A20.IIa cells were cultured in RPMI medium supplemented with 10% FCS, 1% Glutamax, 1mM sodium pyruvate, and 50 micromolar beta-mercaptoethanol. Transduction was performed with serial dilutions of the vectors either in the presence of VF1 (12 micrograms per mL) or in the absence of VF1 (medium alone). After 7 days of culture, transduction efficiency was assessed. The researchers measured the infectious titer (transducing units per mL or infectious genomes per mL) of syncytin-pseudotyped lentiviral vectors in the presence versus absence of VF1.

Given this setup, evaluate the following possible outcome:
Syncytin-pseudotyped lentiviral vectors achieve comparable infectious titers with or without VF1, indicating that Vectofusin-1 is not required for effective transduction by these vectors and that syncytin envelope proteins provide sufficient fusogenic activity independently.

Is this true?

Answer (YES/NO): NO